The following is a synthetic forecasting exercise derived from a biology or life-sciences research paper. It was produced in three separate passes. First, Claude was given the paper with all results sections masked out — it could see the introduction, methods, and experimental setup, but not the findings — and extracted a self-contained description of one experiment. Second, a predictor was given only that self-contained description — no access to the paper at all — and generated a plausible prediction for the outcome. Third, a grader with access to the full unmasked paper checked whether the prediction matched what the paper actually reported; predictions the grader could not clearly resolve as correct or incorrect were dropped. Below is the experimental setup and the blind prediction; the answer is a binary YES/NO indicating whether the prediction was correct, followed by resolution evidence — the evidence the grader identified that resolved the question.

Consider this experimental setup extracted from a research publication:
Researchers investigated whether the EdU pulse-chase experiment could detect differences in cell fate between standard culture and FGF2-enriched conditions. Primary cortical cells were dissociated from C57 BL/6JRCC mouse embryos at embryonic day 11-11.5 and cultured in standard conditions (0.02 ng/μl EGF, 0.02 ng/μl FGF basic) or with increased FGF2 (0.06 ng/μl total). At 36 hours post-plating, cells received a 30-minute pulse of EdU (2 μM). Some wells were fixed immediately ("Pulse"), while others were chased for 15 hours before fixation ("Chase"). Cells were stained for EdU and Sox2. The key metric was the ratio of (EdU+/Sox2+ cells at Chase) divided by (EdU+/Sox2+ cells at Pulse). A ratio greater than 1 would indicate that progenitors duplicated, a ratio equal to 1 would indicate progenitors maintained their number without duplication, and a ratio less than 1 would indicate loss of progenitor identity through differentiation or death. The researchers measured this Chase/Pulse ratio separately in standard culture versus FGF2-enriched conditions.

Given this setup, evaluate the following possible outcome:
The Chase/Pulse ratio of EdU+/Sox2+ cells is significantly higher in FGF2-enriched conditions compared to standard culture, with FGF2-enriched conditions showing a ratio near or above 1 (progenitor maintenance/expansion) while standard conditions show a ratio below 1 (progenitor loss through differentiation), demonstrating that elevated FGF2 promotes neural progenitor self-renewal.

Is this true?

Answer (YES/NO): NO